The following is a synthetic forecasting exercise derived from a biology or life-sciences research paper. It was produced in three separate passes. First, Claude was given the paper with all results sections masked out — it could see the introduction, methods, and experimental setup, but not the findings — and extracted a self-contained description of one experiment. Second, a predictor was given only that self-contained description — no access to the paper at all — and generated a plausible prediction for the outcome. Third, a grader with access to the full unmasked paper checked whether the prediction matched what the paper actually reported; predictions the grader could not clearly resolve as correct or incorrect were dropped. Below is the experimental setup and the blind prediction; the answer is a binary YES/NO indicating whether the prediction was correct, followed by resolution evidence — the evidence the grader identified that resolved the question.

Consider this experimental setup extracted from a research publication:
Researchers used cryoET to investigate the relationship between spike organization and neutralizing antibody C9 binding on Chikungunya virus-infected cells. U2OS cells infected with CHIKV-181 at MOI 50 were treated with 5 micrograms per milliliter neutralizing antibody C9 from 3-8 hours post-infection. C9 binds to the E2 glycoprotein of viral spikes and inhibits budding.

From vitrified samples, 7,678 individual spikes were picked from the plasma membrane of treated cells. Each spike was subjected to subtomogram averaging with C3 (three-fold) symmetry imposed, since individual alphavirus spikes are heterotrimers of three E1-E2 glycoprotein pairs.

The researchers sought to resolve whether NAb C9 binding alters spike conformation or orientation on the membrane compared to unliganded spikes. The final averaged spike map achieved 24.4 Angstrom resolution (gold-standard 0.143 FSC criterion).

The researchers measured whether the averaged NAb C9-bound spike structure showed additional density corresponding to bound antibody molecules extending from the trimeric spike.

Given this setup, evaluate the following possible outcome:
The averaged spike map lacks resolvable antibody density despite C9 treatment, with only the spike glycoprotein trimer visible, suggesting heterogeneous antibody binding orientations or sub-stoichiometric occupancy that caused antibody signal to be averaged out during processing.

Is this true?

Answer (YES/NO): YES